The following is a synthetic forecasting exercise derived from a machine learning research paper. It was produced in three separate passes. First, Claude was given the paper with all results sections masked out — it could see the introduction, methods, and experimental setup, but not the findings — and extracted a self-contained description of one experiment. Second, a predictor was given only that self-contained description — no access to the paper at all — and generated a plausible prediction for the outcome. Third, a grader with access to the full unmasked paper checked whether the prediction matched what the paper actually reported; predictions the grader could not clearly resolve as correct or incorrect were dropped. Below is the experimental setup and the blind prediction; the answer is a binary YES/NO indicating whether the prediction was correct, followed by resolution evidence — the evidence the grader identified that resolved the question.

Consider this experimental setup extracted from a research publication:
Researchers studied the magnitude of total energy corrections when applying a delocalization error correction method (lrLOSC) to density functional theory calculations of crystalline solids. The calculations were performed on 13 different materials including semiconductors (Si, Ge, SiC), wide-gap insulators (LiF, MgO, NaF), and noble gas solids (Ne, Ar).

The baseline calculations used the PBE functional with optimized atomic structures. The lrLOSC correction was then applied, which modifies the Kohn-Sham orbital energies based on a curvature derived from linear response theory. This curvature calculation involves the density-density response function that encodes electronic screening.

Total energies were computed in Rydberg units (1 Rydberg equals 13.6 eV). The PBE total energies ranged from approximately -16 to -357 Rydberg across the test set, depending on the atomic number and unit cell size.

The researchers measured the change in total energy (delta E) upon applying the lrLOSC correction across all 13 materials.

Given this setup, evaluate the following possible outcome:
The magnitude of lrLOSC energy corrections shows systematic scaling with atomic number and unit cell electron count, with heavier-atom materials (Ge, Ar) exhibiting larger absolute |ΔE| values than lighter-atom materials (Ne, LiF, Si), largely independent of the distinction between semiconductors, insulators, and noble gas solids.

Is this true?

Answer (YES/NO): NO